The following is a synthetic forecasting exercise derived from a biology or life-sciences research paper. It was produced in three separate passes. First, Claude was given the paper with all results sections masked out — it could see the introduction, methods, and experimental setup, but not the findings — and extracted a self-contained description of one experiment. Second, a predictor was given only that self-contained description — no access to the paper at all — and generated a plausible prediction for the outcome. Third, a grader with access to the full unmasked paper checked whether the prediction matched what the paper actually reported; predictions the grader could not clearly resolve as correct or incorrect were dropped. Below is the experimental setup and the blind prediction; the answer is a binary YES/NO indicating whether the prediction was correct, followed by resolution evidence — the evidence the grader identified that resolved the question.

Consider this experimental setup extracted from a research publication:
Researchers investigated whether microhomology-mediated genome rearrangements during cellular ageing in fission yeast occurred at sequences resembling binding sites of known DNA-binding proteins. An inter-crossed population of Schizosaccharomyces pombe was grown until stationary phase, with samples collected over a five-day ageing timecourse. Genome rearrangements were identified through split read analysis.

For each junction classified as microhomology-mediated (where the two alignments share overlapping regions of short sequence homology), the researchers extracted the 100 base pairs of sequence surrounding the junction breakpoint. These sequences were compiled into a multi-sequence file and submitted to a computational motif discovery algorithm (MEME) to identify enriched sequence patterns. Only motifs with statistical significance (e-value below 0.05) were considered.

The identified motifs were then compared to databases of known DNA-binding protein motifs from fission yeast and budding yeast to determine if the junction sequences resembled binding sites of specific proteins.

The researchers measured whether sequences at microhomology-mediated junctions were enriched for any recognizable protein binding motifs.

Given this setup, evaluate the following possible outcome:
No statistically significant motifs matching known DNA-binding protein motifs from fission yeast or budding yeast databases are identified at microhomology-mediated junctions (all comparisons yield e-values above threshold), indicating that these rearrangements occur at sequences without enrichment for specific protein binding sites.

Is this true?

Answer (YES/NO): NO